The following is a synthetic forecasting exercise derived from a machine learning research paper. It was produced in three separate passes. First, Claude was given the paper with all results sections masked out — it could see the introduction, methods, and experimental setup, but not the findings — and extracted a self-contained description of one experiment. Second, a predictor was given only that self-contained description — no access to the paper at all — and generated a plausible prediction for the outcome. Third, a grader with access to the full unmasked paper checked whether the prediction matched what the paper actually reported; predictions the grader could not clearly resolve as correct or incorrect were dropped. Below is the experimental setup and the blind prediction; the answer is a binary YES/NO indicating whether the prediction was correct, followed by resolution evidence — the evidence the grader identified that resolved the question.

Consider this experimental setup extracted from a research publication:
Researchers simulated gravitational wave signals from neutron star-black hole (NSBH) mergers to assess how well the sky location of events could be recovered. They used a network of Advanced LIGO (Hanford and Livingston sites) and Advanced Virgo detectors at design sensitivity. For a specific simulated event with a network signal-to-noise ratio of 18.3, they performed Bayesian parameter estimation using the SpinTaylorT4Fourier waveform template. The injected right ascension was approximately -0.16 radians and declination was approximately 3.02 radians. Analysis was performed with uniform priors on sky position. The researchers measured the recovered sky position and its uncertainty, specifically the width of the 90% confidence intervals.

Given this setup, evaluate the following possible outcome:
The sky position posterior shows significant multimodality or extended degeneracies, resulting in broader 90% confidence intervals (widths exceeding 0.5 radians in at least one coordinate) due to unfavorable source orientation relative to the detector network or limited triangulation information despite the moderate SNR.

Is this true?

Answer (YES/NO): NO